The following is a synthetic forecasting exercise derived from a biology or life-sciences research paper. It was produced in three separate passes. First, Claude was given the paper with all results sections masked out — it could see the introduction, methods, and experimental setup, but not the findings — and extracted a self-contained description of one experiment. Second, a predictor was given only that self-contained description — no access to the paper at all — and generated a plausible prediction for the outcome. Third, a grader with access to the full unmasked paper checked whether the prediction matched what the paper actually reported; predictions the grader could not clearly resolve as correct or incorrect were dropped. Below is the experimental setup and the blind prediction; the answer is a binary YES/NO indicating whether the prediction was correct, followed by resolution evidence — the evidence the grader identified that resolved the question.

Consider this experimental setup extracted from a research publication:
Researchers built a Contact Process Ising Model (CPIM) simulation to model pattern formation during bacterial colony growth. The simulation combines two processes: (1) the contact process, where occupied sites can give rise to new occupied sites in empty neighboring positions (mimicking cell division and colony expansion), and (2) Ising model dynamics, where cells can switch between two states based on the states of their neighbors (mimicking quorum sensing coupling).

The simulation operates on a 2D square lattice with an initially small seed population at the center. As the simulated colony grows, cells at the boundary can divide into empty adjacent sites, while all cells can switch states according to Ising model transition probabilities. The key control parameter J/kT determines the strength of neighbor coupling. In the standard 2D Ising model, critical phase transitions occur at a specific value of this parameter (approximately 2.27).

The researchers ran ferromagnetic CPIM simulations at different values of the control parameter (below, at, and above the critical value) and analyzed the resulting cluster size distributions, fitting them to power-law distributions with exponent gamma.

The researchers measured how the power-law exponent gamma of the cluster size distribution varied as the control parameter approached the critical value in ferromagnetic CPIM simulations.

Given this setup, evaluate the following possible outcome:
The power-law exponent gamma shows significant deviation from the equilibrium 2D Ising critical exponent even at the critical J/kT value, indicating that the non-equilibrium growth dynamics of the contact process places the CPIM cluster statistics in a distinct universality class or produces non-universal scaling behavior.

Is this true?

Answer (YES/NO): NO